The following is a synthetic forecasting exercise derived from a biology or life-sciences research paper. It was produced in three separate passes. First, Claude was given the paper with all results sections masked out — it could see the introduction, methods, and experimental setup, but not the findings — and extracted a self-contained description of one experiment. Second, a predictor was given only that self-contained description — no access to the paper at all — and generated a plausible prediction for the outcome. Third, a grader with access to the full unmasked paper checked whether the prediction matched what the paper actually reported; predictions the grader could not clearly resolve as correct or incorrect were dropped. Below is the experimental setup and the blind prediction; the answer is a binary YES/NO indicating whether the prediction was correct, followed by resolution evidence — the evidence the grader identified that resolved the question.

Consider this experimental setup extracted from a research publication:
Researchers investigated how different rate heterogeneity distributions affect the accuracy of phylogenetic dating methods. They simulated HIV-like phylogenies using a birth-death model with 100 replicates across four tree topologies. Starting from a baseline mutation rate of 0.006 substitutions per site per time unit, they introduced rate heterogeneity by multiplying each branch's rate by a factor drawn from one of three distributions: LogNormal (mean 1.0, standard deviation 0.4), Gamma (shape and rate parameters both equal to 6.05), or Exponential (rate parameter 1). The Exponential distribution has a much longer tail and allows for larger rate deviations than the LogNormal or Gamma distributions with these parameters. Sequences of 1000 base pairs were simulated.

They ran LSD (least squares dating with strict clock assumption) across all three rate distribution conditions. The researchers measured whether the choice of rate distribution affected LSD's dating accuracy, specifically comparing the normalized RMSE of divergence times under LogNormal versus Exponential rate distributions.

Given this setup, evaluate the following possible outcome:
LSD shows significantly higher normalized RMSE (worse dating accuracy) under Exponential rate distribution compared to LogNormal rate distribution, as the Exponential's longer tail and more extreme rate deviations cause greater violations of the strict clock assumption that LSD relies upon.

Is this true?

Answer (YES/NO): YES